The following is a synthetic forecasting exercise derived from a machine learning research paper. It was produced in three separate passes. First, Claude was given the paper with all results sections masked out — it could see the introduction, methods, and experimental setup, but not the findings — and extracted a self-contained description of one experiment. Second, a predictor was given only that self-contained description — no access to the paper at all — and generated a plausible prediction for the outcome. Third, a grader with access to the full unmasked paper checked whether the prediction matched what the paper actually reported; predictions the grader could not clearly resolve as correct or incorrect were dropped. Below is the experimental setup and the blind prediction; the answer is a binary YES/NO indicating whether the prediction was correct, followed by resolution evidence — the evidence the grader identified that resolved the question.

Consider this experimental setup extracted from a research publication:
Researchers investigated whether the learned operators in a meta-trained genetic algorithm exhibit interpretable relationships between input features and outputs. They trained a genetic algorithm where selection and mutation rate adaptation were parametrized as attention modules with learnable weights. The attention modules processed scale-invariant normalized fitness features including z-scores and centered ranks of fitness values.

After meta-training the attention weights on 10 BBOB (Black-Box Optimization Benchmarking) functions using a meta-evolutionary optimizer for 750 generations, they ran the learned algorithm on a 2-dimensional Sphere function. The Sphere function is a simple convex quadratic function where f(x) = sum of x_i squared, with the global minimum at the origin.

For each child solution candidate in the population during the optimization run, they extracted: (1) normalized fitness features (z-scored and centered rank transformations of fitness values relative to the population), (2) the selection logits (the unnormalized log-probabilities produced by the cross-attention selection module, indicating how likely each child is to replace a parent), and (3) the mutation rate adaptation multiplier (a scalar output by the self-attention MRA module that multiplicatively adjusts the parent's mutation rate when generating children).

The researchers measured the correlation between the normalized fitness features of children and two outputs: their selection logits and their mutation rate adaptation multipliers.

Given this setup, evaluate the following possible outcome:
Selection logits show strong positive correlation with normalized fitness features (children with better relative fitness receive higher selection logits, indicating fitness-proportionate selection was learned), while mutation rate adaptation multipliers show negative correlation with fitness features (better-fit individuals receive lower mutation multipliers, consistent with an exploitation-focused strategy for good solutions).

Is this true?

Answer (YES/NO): YES